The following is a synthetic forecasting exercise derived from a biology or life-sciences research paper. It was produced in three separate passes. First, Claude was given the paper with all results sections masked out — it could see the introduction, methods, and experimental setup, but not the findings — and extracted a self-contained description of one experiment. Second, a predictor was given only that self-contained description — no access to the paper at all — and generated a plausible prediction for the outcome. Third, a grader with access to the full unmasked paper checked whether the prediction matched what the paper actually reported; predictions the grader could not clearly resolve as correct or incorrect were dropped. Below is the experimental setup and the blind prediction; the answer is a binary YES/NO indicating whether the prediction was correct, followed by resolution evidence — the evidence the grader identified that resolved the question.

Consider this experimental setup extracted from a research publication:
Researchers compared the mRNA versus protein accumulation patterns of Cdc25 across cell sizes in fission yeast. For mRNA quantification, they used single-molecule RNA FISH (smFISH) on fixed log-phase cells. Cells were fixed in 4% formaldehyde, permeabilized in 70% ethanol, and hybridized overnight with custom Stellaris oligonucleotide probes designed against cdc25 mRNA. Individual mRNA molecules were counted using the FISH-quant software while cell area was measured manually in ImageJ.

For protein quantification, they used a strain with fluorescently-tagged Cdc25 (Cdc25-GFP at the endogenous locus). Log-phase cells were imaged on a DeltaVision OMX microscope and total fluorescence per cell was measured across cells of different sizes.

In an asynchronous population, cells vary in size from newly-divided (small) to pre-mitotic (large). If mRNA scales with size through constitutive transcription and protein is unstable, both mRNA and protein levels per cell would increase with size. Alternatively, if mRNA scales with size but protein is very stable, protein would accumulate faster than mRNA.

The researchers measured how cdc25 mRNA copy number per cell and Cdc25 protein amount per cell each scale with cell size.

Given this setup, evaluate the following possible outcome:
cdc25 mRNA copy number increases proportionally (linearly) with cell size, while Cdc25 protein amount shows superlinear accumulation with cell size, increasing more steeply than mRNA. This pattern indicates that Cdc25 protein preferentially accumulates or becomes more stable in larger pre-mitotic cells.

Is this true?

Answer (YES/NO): NO